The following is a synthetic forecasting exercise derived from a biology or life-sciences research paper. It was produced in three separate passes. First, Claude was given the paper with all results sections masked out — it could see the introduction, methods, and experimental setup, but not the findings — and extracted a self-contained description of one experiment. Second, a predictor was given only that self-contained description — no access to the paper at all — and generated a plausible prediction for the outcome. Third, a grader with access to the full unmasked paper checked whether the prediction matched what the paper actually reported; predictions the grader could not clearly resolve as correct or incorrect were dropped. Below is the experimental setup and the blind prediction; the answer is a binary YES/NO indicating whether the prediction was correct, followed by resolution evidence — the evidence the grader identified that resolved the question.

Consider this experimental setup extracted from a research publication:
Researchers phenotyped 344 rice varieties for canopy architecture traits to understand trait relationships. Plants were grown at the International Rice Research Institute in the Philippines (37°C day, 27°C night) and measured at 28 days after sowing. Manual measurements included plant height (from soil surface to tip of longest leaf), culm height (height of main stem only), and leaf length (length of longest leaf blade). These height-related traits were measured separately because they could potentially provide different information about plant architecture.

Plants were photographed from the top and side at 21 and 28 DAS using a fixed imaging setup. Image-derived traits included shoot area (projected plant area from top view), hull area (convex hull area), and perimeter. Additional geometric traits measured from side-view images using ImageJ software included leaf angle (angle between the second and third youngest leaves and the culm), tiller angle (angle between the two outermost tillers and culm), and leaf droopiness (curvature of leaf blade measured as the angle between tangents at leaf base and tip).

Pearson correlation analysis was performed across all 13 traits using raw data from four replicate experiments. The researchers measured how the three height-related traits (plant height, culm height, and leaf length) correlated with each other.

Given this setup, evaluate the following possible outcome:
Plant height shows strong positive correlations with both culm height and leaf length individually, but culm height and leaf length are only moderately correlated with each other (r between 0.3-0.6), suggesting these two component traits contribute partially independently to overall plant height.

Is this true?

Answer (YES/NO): NO